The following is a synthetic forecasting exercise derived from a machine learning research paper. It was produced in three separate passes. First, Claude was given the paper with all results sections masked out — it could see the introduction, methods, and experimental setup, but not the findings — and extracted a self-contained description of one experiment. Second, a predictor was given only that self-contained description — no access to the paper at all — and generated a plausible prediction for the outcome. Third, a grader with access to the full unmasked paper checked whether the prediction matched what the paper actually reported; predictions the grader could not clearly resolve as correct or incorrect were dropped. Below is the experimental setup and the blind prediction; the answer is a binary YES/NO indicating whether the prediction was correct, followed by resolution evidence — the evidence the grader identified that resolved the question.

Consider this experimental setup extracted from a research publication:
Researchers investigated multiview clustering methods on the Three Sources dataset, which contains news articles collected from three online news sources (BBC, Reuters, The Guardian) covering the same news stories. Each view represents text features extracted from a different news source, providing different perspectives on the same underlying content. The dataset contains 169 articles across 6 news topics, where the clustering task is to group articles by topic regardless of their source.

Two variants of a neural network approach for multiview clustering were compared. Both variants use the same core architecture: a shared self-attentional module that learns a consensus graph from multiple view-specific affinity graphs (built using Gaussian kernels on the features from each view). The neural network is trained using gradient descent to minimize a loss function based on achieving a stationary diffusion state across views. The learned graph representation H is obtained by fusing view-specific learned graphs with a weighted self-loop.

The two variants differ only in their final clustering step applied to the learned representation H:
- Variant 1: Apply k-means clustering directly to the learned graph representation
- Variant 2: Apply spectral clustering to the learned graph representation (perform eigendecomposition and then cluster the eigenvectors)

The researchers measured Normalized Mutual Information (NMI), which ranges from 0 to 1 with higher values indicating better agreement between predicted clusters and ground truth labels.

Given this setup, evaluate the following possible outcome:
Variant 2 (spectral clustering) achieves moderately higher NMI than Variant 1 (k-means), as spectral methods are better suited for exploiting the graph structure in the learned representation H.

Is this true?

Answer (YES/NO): YES